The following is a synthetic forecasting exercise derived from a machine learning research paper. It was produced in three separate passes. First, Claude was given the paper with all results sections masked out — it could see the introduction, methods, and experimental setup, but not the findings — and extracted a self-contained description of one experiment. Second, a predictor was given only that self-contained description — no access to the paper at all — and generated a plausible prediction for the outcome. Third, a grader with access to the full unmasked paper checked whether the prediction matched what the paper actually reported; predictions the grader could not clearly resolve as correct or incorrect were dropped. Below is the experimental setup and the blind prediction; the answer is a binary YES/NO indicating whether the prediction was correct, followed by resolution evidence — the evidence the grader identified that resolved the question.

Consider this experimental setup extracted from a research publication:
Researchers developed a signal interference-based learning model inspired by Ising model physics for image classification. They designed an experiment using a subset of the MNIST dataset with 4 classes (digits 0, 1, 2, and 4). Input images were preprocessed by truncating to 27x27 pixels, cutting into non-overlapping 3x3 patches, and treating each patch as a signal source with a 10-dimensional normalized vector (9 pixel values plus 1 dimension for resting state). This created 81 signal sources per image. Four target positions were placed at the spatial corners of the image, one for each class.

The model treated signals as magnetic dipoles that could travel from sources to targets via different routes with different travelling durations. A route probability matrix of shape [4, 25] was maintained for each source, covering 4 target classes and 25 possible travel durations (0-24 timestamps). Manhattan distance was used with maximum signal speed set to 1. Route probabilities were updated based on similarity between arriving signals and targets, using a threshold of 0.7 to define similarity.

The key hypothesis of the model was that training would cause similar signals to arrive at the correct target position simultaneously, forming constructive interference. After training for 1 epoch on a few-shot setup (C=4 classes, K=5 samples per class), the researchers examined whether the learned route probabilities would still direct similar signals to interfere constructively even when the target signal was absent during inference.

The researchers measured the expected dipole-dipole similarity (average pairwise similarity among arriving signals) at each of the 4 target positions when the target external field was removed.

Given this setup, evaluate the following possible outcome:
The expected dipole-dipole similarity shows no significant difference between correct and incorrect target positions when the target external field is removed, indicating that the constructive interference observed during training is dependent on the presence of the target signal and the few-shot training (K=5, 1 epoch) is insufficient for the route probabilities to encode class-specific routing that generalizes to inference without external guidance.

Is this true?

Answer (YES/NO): NO